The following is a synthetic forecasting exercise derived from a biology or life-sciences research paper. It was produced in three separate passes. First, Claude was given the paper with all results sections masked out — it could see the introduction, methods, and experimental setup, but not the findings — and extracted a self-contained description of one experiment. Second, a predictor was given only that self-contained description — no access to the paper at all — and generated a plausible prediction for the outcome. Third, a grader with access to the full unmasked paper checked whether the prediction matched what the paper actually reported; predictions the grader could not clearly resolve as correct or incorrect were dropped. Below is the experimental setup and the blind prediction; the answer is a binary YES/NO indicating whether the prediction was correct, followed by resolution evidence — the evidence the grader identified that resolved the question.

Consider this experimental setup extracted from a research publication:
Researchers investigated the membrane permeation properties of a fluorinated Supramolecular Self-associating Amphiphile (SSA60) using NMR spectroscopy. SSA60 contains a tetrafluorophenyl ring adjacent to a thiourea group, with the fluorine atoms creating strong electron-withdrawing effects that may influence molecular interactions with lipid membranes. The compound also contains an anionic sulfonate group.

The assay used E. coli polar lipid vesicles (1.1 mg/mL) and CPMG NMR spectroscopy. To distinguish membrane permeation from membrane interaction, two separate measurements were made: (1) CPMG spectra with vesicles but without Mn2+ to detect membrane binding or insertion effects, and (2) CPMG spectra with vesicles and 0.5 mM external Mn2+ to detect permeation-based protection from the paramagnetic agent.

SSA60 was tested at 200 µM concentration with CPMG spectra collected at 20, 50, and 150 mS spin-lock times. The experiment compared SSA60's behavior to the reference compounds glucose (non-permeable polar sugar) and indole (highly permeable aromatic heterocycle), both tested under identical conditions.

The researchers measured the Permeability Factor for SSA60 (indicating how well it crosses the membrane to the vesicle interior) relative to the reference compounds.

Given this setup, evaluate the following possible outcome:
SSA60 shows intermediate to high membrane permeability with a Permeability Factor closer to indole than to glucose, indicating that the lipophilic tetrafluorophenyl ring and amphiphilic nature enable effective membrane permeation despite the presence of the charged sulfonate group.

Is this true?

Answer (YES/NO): YES